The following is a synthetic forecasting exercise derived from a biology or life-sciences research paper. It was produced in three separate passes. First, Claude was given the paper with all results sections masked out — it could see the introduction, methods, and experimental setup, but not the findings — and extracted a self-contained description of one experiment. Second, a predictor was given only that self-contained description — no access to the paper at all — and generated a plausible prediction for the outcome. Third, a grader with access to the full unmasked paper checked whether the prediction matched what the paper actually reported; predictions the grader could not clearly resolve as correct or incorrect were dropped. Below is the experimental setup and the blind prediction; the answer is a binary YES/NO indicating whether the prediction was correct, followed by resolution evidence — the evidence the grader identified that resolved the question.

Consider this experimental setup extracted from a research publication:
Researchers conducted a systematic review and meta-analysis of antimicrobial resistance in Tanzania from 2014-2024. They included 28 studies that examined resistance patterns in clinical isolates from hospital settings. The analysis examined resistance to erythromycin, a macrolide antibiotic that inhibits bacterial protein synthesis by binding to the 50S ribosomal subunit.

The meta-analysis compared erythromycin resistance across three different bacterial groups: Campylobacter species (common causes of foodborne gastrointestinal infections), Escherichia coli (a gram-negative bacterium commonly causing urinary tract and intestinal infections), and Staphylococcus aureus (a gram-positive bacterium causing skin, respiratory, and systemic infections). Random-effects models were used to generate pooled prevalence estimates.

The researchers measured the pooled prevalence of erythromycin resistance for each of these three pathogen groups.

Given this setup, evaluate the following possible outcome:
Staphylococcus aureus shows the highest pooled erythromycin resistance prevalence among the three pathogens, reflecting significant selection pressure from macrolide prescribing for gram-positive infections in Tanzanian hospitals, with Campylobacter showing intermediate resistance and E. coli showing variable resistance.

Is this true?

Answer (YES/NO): NO